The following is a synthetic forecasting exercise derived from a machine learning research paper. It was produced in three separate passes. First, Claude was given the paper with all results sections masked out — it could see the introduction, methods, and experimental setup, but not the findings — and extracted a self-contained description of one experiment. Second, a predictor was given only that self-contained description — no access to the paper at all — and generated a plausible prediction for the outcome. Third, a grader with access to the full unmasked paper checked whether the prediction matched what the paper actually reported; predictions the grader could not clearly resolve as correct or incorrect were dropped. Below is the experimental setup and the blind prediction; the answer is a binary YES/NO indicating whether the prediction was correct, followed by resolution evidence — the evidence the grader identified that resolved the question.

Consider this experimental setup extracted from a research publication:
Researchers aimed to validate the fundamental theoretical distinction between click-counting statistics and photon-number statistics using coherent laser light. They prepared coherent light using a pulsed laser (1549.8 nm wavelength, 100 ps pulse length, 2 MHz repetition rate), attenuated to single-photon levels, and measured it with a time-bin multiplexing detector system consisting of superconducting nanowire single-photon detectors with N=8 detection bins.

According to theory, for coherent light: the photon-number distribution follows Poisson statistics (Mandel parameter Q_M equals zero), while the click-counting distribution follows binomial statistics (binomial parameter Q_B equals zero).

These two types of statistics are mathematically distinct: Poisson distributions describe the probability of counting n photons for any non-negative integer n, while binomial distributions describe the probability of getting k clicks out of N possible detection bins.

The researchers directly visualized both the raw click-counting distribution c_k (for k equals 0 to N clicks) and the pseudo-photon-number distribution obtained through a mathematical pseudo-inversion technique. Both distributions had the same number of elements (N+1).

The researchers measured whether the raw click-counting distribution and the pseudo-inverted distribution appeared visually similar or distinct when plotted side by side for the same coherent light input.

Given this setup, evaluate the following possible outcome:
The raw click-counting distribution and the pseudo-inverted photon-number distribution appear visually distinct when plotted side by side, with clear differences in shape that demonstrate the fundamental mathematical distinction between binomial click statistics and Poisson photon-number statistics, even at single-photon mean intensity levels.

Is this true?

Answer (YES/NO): NO